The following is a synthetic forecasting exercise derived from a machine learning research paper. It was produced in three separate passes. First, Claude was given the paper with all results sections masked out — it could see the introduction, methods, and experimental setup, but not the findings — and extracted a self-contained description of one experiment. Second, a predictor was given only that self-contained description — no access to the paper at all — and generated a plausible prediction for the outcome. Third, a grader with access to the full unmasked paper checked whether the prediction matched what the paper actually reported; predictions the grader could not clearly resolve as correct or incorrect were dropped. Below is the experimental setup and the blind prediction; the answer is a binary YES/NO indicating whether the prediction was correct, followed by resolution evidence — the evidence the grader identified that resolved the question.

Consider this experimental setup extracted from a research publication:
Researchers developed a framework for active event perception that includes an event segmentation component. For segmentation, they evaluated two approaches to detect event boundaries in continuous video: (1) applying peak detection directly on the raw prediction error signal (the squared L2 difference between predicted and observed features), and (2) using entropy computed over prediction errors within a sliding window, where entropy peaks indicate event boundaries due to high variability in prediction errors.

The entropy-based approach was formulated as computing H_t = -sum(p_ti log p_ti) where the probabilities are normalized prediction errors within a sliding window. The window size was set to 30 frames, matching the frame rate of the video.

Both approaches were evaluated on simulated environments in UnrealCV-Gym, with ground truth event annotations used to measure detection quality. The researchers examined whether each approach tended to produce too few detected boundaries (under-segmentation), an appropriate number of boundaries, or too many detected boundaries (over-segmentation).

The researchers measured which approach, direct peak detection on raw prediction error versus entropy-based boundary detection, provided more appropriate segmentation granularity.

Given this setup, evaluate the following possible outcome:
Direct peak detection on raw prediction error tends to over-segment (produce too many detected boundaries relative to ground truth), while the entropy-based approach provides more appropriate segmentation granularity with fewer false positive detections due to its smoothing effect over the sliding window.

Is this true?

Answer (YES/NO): YES